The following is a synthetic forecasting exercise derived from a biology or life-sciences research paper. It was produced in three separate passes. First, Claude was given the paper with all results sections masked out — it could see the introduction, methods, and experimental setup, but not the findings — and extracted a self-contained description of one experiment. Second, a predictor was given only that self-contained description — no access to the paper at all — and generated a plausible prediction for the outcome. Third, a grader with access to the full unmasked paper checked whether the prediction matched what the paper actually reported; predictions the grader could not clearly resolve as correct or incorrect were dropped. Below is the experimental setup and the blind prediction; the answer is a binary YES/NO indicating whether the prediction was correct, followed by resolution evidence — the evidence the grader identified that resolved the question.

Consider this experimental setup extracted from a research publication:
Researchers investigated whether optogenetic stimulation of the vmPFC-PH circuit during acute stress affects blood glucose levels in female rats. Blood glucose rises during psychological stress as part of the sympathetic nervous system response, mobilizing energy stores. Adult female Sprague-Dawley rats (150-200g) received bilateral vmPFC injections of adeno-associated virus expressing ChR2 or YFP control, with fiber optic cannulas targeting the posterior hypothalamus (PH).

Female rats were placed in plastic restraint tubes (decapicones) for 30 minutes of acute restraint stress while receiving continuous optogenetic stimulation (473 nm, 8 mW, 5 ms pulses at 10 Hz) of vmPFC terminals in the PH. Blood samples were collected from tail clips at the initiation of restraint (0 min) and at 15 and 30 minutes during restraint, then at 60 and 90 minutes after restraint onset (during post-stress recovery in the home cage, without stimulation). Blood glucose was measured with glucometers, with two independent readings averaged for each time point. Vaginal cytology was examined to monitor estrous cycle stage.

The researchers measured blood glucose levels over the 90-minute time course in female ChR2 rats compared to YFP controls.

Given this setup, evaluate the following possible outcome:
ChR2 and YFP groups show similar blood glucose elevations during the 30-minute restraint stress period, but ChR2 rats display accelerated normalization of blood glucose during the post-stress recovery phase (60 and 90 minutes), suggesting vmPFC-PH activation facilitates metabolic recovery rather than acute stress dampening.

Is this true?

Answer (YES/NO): NO